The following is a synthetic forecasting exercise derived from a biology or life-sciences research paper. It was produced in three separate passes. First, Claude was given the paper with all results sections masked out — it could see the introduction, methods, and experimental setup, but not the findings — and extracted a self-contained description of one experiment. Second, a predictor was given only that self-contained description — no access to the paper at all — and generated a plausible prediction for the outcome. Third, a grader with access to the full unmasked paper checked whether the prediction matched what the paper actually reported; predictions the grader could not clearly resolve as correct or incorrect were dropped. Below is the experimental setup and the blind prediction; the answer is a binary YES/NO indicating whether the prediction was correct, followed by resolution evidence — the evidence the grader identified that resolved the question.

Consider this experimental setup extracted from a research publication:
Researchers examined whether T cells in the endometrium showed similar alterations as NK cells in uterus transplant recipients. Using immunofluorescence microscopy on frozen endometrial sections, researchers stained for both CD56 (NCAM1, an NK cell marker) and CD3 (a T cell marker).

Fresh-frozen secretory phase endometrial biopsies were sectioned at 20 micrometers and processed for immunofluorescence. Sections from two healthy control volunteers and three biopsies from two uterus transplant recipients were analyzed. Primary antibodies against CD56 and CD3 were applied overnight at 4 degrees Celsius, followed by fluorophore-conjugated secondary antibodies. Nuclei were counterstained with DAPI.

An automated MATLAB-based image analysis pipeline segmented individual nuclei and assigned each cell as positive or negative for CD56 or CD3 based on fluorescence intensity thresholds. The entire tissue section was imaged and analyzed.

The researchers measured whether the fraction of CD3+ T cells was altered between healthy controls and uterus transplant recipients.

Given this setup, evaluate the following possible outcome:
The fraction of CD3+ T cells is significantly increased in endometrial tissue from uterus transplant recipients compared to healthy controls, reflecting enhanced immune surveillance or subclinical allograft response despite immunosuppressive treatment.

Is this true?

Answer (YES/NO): NO